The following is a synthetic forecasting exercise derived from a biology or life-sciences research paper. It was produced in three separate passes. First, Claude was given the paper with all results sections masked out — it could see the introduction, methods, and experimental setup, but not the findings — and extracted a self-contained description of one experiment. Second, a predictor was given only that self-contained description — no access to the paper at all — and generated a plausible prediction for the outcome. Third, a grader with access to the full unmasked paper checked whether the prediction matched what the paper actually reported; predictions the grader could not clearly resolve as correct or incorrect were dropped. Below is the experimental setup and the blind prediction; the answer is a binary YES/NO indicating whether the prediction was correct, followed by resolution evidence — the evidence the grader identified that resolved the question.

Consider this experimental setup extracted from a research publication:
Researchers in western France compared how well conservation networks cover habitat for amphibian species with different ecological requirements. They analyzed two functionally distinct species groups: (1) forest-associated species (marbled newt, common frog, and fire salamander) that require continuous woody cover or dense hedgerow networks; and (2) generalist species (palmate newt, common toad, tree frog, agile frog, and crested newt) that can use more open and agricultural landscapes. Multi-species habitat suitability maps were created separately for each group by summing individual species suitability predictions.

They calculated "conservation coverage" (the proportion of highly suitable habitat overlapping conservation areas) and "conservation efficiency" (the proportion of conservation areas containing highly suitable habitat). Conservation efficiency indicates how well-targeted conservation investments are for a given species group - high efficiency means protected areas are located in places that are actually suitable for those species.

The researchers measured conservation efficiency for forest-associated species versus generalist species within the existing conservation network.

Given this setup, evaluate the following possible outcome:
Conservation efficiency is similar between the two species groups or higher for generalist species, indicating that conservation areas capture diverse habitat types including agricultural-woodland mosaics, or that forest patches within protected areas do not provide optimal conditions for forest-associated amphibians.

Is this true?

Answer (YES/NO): YES